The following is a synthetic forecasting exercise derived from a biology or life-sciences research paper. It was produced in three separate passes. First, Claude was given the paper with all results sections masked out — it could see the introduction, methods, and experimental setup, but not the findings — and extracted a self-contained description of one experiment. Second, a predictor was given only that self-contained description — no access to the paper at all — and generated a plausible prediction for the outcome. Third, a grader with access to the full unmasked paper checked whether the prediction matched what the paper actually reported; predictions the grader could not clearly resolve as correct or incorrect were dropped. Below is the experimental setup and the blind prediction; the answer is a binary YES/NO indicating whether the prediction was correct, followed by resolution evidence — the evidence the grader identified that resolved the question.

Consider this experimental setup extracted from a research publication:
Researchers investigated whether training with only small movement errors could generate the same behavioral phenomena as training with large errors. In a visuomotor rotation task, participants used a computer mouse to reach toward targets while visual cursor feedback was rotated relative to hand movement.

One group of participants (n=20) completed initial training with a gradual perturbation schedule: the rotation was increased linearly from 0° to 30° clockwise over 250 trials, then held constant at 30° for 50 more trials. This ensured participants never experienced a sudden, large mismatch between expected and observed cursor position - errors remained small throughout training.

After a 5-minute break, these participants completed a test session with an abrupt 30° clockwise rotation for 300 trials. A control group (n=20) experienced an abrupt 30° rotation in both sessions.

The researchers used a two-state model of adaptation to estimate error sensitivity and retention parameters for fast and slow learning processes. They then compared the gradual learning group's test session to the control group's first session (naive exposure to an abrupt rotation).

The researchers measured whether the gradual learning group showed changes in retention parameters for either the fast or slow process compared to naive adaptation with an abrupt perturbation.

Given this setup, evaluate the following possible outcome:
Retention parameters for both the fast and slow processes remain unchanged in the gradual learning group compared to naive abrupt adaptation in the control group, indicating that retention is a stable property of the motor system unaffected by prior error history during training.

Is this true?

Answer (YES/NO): YES